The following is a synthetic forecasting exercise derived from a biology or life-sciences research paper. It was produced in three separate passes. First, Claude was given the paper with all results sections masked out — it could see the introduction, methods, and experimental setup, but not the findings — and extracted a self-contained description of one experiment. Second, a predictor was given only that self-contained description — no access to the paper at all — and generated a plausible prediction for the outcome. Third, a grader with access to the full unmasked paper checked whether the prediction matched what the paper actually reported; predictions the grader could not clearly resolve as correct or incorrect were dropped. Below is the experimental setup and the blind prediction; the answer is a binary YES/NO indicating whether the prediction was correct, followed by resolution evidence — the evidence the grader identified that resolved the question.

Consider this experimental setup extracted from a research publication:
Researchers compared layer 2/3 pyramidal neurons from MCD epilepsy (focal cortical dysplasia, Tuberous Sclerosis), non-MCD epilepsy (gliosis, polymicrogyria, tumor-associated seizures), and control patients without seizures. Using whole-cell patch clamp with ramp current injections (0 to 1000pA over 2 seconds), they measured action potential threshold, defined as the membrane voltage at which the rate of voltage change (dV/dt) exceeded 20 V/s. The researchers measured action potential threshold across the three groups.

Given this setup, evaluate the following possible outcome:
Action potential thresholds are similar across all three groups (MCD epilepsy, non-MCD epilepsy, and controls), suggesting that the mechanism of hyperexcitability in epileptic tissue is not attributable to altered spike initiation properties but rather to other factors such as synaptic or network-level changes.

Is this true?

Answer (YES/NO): NO